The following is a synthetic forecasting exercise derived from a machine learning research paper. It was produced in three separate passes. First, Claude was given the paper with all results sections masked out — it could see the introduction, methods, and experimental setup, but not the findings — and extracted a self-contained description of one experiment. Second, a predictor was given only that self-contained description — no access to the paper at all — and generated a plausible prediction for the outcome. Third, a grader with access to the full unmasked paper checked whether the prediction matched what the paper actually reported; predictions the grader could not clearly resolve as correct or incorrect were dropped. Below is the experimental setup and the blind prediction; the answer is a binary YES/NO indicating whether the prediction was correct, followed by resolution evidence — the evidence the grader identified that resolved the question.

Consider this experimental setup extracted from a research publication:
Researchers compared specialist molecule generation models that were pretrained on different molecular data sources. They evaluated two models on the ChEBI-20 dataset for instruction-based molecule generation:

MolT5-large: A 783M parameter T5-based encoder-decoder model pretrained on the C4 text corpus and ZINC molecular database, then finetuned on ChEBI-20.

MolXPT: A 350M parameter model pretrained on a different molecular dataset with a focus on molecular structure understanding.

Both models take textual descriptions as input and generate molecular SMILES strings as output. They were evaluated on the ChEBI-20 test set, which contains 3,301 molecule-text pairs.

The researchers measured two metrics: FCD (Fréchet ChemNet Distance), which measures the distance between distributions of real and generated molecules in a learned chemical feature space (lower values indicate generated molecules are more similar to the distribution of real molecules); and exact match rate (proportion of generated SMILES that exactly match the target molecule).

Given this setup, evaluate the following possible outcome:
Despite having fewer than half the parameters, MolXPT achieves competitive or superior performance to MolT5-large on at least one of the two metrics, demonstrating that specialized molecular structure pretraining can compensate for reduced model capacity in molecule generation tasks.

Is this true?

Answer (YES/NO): YES